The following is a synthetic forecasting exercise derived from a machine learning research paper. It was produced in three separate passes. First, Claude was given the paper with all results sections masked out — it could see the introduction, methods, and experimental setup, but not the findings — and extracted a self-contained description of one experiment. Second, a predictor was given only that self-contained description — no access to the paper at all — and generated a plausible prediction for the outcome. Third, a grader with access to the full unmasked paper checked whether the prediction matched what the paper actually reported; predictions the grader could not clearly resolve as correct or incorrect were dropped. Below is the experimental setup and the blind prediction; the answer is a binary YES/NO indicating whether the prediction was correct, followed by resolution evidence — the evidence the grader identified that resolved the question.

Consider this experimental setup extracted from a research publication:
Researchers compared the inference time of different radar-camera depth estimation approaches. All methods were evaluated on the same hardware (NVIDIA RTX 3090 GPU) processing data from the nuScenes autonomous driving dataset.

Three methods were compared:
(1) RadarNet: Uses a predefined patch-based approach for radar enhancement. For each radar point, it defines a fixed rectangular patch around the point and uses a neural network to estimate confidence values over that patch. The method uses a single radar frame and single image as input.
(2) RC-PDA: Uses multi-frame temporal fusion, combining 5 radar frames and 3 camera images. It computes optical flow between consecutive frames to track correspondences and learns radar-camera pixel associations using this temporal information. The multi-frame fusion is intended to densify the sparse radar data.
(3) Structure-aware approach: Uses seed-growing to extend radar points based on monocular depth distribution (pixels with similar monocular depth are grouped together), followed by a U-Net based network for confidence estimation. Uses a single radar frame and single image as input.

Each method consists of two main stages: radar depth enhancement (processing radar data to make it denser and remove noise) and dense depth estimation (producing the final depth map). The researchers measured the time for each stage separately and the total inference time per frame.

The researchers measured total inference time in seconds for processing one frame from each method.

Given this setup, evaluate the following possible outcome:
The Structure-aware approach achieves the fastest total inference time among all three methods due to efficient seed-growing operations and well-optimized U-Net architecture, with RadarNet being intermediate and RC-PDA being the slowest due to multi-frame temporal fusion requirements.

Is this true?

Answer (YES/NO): NO